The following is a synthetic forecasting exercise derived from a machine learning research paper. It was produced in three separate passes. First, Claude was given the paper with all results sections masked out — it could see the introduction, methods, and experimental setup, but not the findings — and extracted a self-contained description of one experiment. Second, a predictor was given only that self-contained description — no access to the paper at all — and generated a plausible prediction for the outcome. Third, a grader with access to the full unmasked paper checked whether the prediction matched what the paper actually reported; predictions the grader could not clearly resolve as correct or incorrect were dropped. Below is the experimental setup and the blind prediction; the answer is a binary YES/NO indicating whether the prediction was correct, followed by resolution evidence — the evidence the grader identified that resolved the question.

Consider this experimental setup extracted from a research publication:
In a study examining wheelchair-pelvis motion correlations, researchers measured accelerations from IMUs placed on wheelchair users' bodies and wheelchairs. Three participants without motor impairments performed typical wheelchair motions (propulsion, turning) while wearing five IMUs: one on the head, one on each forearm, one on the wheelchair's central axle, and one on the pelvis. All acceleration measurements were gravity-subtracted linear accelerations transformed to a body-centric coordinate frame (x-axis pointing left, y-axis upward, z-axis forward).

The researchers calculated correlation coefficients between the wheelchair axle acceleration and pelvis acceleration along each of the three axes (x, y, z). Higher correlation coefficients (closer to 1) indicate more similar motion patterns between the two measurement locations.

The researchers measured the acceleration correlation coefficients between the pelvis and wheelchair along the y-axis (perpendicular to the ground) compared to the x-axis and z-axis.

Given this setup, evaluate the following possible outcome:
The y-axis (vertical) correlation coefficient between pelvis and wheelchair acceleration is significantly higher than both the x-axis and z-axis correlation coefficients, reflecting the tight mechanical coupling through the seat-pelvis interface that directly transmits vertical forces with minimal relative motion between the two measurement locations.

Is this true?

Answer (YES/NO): NO